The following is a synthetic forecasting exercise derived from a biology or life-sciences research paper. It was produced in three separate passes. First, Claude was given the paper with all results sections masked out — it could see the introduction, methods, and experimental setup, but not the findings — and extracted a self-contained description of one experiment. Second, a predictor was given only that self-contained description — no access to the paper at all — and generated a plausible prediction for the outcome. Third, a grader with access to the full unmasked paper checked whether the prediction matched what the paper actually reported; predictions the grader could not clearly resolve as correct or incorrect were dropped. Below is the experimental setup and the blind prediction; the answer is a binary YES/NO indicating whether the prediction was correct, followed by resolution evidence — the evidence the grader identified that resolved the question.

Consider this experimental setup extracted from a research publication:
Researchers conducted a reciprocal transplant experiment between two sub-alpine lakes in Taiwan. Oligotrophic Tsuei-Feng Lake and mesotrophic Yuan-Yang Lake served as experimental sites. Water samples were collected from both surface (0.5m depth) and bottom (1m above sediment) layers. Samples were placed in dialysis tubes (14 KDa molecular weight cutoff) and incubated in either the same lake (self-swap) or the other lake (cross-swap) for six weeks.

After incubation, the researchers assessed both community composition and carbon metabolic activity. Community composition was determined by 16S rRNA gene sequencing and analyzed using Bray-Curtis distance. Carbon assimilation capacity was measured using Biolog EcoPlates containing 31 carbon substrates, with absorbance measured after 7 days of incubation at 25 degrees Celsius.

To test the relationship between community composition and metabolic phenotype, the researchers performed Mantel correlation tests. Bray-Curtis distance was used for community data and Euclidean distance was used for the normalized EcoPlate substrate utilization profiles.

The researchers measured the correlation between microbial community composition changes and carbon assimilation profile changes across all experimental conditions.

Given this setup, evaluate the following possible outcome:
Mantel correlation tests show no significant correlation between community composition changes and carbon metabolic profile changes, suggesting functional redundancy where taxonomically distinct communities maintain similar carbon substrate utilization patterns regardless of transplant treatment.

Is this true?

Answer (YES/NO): YES